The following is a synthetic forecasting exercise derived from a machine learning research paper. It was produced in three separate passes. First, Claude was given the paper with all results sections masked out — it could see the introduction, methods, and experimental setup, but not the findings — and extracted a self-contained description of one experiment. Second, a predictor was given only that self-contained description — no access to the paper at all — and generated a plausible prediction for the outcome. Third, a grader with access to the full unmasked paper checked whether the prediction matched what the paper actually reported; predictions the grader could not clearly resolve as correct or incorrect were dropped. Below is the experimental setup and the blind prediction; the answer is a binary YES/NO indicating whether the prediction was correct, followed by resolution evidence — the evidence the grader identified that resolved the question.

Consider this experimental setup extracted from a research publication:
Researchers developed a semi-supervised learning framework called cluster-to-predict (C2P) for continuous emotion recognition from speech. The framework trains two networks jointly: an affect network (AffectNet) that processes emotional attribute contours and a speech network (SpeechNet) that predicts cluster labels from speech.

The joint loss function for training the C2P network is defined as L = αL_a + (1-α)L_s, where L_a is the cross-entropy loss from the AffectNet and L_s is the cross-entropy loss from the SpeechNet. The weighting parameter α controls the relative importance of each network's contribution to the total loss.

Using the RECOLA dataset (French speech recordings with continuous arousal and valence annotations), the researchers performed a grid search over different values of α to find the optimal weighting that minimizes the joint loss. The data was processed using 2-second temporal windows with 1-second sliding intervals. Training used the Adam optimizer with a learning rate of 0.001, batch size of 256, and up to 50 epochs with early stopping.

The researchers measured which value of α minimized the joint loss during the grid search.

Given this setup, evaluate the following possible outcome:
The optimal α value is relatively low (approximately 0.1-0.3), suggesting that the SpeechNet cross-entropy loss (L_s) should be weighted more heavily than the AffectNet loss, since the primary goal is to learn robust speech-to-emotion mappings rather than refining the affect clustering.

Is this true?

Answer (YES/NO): YES